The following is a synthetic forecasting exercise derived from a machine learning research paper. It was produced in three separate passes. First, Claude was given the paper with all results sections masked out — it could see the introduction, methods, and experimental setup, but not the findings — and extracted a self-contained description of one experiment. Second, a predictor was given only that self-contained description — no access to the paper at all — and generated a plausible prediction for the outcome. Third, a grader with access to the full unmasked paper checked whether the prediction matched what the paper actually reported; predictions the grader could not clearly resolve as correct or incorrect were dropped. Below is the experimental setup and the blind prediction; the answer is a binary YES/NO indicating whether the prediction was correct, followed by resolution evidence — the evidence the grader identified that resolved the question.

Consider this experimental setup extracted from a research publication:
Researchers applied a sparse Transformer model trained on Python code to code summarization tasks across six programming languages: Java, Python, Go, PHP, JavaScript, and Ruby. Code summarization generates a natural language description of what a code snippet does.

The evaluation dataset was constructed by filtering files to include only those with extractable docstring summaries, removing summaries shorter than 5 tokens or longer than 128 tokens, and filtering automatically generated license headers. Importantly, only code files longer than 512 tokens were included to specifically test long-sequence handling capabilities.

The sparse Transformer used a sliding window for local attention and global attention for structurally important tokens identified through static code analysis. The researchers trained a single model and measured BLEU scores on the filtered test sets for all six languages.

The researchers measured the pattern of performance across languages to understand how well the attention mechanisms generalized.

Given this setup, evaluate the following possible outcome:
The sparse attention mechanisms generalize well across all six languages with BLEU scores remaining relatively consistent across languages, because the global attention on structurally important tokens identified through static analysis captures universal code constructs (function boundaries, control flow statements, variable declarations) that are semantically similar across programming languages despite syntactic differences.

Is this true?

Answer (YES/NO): NO